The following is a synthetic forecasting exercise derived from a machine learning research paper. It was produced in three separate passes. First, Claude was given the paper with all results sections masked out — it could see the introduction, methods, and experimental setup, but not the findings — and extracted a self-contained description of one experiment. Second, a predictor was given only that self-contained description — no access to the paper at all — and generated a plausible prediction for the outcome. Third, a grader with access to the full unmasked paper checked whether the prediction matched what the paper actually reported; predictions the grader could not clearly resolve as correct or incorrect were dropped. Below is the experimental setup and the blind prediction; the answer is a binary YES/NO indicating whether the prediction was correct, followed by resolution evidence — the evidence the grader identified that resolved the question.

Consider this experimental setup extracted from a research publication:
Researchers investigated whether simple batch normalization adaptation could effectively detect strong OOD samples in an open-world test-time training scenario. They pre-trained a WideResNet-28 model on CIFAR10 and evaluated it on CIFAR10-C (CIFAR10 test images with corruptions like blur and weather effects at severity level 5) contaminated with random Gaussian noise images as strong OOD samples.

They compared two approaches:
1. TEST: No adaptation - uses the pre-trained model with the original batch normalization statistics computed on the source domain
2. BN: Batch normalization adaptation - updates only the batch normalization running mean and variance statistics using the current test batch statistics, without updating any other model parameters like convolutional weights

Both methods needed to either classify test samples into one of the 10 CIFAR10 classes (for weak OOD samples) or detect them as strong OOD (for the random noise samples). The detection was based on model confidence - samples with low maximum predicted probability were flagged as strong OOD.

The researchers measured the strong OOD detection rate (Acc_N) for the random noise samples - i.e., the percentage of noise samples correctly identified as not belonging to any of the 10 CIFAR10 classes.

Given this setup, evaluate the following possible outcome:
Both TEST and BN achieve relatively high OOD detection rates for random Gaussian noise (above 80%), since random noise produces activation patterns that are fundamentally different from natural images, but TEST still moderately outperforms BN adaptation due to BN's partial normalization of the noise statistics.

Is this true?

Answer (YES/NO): YES